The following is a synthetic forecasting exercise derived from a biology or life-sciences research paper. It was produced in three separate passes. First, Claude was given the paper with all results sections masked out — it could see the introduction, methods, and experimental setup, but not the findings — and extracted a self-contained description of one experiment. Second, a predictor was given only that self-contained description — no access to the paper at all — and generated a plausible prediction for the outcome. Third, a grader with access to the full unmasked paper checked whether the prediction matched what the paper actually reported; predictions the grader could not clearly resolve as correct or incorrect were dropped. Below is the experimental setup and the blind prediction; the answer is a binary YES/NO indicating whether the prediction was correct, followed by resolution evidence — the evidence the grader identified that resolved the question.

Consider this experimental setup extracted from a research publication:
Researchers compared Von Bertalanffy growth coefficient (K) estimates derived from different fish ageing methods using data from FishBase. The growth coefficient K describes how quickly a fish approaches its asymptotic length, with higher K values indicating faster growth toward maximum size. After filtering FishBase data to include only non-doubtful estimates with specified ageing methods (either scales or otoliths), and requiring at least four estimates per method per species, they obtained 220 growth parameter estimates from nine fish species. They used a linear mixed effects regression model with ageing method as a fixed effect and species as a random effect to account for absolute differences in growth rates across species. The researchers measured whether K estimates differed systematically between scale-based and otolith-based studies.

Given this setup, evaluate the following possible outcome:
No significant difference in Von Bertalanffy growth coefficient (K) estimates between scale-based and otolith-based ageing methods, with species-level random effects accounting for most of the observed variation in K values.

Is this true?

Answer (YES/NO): NO